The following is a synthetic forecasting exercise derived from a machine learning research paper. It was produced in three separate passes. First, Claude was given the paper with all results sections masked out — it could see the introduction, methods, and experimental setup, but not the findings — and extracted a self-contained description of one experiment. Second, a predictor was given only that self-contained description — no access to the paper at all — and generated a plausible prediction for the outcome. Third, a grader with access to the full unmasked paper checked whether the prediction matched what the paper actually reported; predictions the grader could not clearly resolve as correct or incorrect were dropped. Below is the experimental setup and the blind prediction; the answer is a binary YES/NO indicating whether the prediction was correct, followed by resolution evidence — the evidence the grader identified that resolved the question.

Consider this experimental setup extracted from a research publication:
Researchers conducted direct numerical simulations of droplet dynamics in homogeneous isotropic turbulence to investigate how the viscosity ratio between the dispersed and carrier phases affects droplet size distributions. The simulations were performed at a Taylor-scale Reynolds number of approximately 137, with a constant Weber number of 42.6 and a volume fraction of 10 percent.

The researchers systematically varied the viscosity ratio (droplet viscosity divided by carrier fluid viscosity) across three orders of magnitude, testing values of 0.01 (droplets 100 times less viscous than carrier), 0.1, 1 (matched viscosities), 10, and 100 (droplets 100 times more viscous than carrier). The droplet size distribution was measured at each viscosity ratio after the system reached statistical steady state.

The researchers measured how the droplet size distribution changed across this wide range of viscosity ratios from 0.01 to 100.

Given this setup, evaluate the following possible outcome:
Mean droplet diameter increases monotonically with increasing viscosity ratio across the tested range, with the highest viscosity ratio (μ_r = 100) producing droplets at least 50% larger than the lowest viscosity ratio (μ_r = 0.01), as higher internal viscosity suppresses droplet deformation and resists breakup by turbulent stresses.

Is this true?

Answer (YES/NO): NO